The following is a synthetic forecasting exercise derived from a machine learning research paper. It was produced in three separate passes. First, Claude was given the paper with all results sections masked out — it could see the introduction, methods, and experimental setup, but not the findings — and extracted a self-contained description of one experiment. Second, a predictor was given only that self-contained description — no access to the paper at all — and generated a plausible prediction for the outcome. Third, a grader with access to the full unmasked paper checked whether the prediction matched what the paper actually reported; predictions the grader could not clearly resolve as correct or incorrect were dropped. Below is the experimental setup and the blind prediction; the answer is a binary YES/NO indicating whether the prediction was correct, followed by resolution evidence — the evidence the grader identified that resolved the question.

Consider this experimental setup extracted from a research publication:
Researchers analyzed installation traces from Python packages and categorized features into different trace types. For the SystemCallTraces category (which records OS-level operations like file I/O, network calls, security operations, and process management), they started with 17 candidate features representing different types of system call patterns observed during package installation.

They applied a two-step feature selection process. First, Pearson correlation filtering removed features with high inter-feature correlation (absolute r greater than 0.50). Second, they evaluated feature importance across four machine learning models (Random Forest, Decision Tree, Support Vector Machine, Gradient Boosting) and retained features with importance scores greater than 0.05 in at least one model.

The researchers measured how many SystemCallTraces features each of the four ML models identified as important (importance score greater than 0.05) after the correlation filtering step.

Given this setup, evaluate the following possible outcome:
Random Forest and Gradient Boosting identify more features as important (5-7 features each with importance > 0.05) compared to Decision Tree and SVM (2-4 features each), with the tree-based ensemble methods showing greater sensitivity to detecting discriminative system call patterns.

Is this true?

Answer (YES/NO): NO